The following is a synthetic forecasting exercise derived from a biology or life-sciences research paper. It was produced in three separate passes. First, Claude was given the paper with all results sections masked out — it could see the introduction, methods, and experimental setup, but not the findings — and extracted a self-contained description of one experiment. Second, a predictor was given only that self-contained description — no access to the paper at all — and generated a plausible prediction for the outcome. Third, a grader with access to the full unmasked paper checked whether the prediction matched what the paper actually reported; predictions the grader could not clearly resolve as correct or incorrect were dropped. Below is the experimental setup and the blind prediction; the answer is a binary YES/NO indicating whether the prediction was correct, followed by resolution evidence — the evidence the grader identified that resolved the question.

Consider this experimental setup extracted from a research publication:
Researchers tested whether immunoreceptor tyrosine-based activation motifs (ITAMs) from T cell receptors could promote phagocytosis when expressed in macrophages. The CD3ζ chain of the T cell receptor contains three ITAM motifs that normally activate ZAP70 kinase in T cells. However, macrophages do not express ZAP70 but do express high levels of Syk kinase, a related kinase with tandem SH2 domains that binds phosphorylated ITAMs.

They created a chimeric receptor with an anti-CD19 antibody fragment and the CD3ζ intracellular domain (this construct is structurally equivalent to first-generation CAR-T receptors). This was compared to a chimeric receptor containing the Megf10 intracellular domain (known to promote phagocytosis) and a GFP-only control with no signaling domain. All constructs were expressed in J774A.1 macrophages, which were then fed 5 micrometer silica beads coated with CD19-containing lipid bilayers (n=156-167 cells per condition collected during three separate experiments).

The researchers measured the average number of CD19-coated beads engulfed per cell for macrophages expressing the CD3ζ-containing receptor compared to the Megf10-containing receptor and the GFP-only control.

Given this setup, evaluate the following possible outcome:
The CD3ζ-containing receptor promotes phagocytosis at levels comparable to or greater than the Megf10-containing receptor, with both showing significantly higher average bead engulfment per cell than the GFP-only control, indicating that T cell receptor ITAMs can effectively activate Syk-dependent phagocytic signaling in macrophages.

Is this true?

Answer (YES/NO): YES